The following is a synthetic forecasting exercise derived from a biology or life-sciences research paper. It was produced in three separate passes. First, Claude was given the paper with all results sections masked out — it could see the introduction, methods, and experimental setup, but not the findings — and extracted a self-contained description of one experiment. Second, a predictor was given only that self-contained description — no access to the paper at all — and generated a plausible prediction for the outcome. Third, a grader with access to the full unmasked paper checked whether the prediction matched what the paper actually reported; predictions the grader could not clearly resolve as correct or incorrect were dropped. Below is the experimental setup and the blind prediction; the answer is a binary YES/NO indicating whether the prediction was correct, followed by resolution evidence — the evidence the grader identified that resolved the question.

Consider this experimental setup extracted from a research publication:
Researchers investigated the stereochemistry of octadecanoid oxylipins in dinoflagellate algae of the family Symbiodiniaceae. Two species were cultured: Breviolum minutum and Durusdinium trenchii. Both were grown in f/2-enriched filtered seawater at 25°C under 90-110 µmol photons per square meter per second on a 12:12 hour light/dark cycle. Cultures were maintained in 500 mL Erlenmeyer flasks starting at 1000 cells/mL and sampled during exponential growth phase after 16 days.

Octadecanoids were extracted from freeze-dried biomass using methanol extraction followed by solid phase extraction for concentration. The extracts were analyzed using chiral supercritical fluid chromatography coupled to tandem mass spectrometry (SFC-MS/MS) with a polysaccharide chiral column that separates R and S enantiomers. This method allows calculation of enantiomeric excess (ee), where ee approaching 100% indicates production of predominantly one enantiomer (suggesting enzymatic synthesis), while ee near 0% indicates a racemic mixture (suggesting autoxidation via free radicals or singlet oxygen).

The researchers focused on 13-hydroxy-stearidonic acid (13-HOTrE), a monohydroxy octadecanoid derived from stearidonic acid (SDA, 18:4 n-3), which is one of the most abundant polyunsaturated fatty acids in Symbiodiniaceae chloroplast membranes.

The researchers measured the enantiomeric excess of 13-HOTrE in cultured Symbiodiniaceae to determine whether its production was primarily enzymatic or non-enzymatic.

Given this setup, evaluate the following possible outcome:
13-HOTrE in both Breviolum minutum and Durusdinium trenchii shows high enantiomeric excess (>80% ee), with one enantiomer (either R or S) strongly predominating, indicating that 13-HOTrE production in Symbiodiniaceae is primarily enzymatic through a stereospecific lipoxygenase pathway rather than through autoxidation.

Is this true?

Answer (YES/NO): YES